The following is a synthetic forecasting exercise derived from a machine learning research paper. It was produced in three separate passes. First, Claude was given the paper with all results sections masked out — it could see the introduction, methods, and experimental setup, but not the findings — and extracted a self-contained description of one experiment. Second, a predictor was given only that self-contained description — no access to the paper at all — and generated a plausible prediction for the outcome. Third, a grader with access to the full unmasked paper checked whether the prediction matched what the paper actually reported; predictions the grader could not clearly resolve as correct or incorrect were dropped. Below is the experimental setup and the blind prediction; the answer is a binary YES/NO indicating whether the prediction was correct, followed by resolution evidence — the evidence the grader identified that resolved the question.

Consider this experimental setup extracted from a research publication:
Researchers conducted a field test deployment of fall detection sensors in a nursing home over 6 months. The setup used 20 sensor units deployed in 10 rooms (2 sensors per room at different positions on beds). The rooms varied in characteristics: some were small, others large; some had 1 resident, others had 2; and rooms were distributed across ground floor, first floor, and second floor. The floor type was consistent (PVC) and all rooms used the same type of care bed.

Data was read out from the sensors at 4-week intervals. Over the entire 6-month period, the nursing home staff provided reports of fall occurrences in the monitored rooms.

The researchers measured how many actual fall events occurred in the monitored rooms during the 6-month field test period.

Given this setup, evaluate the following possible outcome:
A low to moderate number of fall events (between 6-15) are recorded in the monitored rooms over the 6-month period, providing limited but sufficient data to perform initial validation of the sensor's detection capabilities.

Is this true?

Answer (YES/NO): NO